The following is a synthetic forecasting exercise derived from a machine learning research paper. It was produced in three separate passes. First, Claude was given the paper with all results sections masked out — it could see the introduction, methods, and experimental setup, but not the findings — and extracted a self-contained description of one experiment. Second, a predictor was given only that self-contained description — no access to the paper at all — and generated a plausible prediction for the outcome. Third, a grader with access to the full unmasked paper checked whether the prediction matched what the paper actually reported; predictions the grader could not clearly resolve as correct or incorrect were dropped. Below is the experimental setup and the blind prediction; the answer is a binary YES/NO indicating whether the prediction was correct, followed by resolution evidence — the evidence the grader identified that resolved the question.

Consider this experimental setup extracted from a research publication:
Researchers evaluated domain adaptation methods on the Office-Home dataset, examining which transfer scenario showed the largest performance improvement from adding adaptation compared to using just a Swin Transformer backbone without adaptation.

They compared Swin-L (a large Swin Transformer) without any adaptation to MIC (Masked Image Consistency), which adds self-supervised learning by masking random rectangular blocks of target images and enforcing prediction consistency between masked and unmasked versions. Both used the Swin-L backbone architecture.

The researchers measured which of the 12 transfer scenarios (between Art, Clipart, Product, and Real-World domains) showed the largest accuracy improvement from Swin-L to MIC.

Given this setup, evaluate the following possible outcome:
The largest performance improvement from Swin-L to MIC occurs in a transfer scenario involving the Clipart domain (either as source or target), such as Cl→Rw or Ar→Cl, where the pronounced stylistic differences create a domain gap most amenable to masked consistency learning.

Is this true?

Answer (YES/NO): YES